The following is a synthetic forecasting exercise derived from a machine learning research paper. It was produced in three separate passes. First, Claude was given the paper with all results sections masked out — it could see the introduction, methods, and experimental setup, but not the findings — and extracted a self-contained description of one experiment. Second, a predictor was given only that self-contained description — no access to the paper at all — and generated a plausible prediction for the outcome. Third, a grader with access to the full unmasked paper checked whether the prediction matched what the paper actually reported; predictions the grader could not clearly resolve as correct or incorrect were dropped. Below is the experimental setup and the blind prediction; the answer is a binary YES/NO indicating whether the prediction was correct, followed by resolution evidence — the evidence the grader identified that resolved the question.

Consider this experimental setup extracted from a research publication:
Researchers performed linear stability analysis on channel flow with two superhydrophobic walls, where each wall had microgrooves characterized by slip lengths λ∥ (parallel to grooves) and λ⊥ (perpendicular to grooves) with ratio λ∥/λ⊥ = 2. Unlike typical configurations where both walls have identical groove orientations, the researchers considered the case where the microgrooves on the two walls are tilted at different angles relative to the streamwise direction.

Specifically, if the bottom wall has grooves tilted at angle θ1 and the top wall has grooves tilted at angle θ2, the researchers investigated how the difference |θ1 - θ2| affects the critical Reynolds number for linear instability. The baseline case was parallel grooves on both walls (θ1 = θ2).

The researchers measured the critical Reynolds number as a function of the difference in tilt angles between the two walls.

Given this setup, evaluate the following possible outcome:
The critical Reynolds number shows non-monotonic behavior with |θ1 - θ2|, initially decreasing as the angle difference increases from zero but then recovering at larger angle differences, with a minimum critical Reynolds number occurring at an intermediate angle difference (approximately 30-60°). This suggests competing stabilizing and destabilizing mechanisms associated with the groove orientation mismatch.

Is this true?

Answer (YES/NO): NO